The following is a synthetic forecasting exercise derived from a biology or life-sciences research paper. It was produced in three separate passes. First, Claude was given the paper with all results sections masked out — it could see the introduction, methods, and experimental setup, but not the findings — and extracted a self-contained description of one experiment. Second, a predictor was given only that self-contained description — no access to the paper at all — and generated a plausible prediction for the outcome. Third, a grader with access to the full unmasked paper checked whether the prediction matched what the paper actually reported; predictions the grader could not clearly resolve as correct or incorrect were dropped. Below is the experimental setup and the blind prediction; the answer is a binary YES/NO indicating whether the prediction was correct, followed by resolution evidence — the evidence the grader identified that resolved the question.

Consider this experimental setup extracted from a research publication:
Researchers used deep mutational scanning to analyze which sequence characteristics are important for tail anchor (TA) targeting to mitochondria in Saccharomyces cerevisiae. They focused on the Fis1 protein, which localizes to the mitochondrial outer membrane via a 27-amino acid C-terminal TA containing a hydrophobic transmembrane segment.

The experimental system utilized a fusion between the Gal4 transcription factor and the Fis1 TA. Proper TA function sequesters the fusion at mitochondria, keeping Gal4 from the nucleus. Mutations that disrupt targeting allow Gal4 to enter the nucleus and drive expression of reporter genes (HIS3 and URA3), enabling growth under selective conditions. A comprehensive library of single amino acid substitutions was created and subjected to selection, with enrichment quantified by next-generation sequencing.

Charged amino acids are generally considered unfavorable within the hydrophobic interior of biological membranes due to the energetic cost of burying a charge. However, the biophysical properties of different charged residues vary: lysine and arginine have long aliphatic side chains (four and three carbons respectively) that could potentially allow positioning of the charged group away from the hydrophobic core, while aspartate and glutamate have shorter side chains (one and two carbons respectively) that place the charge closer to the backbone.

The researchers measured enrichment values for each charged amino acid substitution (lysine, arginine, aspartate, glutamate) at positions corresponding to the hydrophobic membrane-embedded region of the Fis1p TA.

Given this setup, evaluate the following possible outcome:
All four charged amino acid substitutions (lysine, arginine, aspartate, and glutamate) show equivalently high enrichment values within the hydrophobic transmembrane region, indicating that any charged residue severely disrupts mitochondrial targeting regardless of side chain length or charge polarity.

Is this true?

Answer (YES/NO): NO